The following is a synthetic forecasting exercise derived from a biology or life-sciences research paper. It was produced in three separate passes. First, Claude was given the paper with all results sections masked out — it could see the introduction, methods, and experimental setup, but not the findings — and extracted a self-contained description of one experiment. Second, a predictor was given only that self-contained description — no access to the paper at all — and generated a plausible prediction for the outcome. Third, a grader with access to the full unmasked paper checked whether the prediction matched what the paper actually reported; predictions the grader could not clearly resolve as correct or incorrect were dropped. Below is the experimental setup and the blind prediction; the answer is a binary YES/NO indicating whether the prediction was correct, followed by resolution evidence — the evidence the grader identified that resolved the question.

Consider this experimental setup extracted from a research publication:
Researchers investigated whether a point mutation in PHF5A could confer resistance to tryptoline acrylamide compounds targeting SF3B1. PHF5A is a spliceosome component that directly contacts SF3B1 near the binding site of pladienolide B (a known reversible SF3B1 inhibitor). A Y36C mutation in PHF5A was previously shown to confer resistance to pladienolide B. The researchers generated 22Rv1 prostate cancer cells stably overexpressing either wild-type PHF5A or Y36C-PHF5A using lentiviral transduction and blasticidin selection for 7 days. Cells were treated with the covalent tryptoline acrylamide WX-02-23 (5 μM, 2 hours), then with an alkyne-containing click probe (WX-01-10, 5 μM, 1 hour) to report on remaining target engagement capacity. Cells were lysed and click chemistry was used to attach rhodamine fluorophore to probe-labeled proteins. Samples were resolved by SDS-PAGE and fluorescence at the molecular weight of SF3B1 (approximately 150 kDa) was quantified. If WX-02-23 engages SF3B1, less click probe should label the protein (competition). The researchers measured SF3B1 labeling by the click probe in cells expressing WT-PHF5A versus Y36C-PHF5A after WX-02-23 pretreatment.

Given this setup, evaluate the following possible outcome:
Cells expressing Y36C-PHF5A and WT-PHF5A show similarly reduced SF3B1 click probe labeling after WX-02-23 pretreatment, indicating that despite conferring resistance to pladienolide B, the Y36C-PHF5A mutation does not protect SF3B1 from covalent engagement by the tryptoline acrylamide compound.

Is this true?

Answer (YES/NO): NO